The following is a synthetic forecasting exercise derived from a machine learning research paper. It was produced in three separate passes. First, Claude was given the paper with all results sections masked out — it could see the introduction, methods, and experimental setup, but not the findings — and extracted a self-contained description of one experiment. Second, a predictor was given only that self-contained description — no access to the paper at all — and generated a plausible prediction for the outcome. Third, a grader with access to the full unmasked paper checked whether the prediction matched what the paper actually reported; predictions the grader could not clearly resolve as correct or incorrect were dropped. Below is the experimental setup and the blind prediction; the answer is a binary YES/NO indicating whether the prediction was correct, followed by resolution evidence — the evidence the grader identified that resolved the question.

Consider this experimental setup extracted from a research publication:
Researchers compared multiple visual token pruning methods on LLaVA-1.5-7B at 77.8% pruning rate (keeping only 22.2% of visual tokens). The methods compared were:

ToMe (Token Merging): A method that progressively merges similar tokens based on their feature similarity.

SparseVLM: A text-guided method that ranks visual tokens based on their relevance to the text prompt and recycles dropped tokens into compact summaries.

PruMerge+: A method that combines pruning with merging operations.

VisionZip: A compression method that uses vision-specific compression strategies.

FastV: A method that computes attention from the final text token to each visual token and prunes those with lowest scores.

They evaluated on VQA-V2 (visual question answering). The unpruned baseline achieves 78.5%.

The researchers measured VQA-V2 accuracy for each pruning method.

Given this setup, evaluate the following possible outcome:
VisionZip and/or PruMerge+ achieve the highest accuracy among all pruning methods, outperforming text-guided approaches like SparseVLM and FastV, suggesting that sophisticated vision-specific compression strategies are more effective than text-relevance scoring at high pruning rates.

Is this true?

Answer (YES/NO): NO